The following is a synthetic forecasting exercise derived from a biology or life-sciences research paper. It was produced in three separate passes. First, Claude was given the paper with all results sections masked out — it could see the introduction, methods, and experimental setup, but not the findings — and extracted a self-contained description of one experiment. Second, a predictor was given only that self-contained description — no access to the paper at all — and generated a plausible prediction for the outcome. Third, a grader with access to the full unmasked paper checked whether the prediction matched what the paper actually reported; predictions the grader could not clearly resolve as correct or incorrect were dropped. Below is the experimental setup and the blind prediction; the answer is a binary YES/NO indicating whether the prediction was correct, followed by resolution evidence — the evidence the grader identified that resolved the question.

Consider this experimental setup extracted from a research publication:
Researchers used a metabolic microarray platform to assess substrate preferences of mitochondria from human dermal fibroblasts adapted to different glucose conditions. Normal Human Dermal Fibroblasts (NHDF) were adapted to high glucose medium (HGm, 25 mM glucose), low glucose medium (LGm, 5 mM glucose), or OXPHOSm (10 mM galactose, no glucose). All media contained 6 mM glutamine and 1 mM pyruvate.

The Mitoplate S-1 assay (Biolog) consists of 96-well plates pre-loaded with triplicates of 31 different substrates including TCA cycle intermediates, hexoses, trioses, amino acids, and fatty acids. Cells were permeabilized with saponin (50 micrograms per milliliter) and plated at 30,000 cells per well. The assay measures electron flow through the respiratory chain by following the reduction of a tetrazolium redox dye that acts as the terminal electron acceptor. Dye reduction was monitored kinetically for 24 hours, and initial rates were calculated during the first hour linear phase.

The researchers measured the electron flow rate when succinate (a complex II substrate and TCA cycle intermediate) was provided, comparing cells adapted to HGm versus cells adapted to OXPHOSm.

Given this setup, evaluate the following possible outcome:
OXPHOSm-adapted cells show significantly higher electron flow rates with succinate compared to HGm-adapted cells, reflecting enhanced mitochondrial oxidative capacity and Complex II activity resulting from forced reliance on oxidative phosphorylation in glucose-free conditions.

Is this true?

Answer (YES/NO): YES